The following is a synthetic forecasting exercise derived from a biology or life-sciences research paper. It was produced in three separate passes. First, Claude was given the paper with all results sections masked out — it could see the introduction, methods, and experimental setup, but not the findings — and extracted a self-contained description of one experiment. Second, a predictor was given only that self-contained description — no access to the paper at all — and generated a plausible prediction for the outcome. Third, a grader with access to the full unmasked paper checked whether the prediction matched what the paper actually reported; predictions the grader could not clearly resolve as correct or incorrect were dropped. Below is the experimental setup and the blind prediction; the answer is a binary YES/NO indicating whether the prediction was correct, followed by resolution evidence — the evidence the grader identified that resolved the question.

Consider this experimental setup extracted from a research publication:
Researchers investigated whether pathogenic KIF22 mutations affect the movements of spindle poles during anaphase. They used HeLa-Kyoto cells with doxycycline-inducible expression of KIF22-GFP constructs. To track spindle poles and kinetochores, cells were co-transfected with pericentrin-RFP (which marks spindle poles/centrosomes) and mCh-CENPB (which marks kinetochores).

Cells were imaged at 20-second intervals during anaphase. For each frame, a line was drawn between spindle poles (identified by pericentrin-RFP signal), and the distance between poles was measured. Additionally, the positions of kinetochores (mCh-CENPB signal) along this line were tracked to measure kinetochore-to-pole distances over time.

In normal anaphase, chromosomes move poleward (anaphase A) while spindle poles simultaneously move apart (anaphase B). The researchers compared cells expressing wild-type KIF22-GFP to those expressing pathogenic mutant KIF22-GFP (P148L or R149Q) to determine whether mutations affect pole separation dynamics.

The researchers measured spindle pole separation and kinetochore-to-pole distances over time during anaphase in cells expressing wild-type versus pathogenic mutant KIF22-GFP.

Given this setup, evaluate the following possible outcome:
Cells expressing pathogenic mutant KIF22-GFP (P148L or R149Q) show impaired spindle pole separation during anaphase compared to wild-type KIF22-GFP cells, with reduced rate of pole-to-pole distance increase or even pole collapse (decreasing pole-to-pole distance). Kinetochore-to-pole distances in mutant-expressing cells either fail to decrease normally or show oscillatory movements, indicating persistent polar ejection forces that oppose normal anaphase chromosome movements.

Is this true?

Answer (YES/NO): YES